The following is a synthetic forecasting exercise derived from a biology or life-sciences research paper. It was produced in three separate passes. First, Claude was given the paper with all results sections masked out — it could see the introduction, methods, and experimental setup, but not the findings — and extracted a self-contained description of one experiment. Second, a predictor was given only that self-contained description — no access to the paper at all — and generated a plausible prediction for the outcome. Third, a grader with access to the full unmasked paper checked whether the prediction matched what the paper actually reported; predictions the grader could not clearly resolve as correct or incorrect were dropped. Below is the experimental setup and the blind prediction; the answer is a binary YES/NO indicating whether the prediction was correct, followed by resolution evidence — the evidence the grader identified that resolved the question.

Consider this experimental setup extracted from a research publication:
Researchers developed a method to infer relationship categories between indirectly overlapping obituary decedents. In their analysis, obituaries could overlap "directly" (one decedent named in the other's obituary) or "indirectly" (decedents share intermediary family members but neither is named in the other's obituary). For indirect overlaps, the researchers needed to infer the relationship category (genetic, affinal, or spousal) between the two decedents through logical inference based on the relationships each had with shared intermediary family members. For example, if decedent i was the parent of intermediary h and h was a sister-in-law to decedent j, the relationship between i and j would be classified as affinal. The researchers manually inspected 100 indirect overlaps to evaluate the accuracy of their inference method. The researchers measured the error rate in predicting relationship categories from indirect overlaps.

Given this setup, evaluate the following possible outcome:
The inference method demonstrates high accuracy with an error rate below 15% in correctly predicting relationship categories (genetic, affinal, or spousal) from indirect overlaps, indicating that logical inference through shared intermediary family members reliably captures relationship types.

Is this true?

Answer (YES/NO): YES